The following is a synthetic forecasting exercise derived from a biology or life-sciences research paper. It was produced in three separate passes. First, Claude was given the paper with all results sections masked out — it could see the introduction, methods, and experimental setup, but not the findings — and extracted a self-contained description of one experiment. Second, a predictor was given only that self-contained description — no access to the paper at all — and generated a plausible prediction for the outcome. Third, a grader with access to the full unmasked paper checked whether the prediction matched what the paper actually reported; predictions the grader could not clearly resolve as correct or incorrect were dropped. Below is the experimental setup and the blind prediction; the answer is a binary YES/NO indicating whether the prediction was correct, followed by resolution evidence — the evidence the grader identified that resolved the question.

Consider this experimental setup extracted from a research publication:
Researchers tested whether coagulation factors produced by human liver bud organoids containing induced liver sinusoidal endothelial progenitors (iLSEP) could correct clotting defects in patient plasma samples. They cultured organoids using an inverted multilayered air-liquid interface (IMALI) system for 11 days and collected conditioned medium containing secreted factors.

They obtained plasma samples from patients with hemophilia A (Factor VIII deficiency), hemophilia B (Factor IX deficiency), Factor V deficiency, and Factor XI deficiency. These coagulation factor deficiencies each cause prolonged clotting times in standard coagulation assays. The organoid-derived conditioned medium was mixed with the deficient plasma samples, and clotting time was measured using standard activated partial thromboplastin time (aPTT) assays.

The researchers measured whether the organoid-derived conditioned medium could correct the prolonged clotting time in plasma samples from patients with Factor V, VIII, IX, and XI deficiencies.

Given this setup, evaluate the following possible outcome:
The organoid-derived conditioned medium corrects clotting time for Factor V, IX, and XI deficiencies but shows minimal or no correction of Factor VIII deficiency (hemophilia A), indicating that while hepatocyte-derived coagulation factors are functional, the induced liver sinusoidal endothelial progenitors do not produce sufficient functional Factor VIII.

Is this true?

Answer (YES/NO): NO